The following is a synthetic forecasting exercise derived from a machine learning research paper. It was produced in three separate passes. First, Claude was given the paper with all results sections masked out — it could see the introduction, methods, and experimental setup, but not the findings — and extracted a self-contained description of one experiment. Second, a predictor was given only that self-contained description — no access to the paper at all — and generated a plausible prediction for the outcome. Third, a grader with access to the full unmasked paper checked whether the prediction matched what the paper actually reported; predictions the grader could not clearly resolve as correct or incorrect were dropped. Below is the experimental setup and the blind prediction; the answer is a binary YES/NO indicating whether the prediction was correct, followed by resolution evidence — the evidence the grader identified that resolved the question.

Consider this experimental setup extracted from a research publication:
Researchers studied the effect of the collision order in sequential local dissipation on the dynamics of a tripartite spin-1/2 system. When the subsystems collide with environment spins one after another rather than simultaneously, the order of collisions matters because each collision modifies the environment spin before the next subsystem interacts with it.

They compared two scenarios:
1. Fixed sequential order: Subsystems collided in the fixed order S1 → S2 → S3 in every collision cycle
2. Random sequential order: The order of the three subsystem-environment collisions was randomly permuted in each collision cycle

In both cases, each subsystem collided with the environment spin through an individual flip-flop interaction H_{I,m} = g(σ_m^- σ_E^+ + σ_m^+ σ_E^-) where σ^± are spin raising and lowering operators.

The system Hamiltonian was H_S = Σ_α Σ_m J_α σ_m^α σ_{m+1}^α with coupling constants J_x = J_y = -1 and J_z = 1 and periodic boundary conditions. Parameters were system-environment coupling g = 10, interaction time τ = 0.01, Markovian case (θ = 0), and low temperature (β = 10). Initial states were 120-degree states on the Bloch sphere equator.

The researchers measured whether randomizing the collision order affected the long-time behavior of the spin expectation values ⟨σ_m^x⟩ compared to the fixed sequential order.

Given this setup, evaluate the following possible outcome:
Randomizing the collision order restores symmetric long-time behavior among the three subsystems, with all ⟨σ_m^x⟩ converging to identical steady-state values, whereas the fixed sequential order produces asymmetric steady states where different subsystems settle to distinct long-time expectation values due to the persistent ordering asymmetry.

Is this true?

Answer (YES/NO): NO